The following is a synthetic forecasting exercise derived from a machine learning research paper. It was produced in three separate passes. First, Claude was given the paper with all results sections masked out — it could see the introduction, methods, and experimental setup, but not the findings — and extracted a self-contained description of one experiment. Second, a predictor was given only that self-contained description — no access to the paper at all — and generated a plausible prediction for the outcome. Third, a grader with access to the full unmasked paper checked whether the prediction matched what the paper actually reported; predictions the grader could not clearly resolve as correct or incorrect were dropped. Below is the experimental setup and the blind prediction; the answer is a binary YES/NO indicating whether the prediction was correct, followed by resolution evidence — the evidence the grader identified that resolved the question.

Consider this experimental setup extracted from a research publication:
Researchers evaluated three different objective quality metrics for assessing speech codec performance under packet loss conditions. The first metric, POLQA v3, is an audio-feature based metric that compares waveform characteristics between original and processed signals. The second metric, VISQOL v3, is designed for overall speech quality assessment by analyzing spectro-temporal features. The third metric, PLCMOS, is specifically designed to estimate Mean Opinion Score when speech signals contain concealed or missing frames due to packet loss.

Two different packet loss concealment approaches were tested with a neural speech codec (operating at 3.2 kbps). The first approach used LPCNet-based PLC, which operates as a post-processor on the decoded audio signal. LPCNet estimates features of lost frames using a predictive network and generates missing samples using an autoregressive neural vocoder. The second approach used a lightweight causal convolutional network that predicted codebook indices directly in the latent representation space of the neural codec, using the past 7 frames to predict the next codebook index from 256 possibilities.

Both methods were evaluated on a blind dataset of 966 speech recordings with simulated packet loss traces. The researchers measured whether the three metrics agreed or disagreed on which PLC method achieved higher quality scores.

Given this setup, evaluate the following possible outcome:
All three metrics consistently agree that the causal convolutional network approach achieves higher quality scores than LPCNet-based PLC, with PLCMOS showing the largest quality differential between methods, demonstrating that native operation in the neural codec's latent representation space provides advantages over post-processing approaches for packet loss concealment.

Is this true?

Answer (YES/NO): NO